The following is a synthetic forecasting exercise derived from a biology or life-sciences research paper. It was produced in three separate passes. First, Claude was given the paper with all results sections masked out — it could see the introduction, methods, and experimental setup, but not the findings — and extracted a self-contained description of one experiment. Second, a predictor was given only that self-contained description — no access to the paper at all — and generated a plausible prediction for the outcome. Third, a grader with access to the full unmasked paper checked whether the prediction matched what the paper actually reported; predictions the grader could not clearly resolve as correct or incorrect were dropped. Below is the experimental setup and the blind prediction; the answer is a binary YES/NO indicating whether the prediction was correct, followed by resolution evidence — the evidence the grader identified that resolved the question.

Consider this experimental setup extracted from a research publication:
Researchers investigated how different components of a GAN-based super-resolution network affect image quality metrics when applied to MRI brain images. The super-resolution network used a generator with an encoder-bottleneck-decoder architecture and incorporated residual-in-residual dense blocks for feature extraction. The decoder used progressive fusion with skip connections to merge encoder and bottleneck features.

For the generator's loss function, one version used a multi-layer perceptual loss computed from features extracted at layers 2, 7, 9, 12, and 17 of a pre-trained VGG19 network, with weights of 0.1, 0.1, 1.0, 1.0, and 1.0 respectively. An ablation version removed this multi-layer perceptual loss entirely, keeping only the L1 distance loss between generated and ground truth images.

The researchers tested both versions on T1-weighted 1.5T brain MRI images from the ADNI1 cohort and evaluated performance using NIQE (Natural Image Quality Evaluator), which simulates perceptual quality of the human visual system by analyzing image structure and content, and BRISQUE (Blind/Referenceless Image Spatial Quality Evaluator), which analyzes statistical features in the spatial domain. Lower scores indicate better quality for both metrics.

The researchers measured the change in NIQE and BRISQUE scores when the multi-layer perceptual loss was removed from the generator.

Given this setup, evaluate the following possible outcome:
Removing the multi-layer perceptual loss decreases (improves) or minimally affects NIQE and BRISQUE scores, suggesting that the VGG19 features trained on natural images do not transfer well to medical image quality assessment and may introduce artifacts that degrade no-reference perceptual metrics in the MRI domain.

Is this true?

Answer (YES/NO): NO